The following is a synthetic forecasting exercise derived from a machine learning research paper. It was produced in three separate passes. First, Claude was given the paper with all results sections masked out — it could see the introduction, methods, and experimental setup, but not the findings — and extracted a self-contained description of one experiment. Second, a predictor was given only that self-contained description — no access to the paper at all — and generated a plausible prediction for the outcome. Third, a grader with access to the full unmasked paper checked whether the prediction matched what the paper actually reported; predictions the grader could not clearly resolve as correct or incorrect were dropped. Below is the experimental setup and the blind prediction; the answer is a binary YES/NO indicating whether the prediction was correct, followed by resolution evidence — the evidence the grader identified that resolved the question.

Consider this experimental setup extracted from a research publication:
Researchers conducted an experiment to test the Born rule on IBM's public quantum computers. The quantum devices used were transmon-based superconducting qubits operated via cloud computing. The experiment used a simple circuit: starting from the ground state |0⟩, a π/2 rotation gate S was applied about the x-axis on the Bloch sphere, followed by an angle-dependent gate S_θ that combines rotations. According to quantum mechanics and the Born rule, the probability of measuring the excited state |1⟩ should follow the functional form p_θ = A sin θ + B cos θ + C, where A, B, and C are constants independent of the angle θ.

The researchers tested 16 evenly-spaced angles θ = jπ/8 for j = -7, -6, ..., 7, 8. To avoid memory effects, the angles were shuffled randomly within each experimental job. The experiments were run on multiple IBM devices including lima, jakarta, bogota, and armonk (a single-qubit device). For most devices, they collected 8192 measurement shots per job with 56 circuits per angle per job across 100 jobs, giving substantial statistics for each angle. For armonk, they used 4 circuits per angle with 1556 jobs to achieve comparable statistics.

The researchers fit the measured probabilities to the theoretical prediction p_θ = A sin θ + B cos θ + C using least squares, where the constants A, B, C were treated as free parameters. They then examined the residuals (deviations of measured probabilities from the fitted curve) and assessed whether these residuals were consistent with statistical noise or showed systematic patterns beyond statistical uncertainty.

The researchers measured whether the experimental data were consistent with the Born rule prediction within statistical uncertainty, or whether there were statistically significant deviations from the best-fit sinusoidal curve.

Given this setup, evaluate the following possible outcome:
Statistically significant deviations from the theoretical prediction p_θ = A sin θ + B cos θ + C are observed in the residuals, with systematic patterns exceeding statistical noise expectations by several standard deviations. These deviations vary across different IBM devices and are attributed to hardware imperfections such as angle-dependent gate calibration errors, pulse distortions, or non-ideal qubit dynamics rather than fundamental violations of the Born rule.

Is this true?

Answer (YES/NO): NO